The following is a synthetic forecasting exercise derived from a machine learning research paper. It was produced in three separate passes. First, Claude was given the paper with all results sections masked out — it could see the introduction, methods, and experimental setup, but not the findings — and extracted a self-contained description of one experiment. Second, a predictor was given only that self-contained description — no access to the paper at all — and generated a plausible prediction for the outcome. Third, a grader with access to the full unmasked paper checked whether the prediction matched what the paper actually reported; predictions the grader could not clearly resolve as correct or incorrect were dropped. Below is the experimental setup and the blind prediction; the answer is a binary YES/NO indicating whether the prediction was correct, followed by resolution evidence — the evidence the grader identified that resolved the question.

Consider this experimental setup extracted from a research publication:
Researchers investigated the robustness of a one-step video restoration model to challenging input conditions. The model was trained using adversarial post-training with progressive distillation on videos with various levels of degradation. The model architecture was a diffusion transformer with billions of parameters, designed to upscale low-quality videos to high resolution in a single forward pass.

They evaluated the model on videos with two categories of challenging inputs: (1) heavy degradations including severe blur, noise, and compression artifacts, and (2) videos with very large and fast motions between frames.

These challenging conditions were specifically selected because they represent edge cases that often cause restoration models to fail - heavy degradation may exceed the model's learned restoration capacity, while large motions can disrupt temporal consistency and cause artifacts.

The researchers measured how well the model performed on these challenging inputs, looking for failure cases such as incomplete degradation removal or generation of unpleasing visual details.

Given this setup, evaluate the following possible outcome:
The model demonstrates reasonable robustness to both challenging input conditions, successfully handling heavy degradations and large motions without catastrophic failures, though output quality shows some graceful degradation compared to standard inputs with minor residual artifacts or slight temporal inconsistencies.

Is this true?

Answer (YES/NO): NO